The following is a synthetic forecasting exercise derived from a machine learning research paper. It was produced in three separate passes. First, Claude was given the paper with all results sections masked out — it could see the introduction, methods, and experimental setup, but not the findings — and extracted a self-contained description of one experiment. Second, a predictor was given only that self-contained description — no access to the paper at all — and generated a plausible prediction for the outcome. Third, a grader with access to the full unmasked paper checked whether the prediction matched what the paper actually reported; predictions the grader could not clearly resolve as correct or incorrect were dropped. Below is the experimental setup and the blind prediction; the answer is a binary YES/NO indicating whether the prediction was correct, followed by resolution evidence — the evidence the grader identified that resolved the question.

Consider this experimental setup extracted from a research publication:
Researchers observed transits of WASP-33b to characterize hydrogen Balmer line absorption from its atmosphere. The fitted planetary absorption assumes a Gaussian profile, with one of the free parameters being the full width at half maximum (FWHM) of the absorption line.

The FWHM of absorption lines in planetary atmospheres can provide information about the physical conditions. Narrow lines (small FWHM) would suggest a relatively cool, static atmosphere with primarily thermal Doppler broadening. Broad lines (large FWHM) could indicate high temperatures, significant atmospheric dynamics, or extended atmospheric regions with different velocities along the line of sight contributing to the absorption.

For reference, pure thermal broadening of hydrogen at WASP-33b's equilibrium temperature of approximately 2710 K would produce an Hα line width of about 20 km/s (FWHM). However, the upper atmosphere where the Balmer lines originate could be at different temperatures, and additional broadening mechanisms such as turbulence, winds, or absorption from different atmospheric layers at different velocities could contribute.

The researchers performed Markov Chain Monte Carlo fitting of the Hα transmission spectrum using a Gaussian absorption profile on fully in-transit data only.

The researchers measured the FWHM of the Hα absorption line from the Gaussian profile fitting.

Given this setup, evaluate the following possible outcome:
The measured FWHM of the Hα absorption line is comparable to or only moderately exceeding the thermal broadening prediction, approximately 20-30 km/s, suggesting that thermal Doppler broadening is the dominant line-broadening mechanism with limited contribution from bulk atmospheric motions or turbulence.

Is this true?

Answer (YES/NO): NO